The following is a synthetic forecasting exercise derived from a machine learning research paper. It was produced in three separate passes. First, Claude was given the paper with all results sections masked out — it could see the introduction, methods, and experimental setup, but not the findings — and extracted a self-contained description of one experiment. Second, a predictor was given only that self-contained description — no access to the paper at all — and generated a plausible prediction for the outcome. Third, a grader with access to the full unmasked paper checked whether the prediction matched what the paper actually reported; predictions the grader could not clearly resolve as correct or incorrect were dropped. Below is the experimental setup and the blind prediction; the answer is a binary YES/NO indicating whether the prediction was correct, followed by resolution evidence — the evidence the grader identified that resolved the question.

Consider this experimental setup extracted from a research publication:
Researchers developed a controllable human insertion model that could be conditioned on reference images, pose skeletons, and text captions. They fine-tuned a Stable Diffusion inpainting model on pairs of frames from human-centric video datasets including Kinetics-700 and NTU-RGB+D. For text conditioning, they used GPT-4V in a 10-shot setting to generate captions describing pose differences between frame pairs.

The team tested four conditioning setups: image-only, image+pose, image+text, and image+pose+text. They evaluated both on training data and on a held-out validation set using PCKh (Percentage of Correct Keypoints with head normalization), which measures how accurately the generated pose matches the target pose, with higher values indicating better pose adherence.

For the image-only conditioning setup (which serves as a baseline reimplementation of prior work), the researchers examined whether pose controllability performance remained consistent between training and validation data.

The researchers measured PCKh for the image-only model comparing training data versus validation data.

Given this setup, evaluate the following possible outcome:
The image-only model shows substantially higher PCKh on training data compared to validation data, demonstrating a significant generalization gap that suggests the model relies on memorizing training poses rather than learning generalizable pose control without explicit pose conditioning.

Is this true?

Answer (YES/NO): YES